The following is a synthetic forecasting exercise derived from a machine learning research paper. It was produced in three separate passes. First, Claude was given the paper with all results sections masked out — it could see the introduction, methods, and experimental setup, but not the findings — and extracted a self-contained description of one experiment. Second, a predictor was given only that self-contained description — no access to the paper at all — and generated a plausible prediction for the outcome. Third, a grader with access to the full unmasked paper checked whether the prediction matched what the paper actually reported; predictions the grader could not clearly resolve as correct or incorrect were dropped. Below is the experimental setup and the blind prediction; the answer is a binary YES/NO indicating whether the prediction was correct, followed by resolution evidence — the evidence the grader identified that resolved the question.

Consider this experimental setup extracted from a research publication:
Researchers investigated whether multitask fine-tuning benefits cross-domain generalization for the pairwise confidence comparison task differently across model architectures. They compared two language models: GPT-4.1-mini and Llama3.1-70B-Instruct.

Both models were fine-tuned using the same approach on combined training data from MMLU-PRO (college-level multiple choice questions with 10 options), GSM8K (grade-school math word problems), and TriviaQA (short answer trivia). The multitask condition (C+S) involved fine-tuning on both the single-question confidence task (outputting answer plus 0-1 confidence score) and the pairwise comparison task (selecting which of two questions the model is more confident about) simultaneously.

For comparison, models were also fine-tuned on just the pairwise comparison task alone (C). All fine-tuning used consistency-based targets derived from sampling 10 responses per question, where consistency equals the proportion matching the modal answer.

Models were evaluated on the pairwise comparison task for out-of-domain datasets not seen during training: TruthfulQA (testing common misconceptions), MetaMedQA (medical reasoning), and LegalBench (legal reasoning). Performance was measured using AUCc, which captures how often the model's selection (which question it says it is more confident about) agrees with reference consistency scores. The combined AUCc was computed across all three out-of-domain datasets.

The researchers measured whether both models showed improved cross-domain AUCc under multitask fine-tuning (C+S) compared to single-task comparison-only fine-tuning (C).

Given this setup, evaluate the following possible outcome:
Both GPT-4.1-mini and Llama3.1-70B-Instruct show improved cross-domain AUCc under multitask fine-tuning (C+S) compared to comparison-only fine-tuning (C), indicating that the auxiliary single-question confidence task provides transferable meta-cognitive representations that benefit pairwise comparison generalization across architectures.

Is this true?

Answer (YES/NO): NO